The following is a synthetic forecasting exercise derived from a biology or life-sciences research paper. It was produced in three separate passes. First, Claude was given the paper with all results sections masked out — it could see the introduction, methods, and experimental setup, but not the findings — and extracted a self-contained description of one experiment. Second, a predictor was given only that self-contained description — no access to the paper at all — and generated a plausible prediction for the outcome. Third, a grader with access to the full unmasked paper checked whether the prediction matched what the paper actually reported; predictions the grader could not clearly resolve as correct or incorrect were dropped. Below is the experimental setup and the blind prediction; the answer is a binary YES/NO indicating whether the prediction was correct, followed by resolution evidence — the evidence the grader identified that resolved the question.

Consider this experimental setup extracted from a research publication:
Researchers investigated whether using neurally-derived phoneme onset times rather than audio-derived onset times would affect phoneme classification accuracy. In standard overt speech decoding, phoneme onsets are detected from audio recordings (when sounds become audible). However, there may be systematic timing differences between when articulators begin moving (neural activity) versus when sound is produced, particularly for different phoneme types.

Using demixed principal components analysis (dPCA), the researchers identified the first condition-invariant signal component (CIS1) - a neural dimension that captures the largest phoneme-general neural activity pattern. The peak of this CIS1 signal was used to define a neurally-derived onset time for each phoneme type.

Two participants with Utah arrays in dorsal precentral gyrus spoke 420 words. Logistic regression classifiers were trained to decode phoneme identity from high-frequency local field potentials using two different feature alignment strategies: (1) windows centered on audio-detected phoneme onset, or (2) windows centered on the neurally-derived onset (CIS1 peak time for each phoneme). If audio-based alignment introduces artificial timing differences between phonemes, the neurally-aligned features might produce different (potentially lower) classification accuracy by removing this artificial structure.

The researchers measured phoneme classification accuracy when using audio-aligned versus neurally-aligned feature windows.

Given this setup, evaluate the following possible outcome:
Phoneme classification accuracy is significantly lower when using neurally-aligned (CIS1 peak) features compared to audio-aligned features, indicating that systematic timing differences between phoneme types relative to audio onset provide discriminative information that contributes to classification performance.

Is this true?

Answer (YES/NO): NO